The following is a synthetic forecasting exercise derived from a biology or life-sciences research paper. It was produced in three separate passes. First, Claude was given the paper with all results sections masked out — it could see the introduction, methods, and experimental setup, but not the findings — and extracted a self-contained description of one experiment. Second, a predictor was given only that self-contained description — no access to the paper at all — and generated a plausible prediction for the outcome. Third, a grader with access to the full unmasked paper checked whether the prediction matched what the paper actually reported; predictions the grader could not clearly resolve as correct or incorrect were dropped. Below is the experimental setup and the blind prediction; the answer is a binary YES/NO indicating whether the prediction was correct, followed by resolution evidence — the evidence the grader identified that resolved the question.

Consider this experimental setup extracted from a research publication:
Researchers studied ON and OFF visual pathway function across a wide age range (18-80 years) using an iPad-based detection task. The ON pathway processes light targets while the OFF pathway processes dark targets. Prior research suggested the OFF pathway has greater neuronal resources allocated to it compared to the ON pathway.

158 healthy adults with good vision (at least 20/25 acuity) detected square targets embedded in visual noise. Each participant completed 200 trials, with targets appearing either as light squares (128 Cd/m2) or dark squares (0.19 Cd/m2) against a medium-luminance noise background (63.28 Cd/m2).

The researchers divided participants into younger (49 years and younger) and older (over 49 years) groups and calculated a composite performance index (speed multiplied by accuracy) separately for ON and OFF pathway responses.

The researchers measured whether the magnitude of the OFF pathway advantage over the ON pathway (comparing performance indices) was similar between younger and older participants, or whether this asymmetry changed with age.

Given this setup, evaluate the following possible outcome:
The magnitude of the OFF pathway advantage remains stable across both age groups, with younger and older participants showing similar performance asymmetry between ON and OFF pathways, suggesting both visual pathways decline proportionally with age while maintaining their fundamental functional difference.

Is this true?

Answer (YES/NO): YES